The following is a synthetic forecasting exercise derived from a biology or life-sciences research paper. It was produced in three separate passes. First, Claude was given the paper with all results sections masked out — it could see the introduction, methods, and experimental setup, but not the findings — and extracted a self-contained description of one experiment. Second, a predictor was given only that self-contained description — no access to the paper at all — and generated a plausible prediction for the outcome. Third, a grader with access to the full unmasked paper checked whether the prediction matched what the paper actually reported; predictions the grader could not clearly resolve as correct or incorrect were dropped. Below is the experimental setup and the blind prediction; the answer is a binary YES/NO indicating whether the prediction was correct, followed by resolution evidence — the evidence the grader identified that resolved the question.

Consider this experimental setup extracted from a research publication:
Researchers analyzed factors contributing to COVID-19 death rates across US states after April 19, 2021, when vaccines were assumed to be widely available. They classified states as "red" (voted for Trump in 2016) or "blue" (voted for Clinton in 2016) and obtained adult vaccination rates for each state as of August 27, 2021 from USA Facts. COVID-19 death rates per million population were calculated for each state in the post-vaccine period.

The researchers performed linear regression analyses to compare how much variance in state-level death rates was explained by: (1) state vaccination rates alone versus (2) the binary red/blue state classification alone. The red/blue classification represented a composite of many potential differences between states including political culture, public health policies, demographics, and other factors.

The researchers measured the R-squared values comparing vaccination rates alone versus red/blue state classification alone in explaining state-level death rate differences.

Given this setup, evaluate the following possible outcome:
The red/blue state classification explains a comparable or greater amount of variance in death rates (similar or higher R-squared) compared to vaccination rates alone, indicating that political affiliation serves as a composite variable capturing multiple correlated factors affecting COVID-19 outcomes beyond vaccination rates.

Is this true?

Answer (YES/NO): YES